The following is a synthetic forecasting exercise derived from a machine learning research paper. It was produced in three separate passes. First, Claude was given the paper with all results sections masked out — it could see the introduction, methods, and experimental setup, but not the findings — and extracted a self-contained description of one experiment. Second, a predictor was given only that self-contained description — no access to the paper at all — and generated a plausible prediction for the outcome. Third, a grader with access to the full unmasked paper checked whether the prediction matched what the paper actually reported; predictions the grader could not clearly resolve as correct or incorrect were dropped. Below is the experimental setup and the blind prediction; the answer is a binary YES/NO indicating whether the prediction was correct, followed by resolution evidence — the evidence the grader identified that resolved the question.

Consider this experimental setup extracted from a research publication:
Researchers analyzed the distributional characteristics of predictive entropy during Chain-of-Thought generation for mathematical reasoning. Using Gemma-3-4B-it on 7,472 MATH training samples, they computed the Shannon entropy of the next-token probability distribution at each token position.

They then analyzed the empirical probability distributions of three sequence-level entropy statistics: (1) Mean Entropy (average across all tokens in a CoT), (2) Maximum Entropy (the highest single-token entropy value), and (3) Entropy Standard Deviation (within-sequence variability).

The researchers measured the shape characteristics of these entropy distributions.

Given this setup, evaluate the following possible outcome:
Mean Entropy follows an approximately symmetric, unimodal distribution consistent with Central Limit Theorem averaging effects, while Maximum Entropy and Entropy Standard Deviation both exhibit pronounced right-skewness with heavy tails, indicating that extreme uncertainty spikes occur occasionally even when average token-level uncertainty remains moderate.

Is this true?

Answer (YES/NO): NO